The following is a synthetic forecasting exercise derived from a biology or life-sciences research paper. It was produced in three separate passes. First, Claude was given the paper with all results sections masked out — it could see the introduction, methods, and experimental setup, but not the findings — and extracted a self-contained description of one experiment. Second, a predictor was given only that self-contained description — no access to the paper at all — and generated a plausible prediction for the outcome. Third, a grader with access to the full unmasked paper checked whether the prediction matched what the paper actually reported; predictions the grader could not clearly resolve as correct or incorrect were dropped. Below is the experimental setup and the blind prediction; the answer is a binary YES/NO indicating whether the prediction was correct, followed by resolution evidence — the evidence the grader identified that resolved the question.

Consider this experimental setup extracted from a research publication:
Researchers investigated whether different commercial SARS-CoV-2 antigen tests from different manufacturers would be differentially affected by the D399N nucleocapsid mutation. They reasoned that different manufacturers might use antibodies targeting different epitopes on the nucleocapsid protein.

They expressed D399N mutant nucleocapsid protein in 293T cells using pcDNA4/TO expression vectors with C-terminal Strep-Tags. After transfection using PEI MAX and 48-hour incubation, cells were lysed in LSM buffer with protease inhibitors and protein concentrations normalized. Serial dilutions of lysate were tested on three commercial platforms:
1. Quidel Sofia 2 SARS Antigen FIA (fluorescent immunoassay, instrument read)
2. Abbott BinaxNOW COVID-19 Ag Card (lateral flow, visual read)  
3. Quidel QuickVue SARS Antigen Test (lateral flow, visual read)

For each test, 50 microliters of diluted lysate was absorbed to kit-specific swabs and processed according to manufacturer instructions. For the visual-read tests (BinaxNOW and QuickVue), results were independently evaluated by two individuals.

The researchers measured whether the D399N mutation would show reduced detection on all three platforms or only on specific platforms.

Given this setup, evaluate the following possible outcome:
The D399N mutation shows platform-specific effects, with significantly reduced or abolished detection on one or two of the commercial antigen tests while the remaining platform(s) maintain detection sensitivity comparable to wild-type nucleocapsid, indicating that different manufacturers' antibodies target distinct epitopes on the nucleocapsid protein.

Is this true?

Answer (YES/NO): YES